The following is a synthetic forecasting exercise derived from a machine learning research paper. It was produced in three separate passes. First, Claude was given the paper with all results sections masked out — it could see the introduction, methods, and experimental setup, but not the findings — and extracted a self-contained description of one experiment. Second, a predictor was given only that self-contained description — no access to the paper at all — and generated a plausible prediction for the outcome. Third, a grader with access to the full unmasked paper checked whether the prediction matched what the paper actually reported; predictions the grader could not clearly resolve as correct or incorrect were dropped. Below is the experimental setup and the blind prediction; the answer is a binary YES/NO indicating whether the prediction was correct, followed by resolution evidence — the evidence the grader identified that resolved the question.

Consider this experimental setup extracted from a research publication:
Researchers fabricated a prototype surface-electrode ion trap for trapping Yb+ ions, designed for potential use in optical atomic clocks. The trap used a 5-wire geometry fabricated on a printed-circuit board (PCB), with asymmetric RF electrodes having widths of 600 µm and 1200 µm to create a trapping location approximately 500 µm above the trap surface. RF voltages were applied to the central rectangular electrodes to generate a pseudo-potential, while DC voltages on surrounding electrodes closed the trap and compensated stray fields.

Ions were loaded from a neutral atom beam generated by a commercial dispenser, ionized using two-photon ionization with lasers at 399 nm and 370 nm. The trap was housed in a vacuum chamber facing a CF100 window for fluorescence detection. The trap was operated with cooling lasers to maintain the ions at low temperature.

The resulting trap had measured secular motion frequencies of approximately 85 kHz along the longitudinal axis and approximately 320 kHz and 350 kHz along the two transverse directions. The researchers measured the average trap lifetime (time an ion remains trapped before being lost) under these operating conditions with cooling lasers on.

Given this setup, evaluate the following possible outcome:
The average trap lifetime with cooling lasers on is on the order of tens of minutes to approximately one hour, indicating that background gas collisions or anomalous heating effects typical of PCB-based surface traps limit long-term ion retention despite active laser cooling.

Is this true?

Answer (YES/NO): YES